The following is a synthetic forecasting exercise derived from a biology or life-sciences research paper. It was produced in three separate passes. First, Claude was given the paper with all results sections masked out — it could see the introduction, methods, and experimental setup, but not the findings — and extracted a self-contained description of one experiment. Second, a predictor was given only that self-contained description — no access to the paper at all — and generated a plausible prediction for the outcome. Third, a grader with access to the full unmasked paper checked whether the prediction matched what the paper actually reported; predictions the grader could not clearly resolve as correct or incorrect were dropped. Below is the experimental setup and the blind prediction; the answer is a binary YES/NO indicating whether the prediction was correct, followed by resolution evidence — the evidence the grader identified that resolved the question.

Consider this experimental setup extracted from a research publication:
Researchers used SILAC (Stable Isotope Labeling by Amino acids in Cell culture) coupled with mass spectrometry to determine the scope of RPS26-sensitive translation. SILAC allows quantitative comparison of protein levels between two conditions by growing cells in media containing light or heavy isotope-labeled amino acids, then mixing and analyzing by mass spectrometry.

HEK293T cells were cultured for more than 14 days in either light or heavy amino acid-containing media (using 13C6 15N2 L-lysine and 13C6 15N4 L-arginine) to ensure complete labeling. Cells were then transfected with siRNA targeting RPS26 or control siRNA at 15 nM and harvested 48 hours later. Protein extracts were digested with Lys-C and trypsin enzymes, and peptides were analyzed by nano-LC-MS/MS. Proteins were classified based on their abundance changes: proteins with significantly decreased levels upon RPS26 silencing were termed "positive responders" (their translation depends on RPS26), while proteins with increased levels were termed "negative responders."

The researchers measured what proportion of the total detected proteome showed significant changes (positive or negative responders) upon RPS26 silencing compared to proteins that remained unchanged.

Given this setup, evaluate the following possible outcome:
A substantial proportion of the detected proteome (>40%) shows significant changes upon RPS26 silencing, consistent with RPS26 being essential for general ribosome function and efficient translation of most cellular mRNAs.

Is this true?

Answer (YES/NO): NO